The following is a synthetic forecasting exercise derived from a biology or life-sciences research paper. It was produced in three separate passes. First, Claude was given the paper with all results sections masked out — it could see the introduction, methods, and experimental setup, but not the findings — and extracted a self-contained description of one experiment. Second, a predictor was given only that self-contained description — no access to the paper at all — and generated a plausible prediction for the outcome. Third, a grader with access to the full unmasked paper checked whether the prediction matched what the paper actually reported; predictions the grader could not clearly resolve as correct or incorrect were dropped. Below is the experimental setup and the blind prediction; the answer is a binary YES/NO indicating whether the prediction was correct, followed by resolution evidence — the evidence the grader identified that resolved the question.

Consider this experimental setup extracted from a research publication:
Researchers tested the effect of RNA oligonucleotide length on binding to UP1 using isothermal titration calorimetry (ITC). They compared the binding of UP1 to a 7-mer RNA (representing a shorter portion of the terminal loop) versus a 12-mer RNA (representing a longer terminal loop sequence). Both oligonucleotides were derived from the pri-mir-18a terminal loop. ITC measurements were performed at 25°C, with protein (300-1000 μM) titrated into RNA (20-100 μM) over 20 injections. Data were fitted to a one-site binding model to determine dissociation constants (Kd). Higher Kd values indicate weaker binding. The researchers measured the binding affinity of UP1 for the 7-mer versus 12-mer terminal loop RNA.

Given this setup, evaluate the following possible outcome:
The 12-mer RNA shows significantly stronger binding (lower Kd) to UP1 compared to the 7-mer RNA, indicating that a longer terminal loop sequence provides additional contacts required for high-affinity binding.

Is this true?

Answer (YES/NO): YES